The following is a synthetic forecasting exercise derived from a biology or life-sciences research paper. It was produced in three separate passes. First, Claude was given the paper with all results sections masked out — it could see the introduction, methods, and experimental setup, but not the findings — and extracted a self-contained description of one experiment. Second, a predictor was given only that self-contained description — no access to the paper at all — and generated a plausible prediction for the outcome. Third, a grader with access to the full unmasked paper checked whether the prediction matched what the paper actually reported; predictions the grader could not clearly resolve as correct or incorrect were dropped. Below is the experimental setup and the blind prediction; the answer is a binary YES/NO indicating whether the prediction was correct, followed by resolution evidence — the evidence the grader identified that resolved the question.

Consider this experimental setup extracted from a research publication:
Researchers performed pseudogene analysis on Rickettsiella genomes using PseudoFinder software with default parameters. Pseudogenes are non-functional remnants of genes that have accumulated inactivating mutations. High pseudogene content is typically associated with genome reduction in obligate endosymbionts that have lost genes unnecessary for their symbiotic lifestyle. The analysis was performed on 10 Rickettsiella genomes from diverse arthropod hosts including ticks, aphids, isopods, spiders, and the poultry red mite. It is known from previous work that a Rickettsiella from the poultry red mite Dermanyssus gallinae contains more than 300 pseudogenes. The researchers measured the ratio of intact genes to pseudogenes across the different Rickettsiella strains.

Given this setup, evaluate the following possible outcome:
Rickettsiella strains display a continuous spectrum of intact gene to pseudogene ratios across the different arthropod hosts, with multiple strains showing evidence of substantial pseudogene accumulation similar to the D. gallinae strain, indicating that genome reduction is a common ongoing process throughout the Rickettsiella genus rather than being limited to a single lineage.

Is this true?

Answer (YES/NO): YES